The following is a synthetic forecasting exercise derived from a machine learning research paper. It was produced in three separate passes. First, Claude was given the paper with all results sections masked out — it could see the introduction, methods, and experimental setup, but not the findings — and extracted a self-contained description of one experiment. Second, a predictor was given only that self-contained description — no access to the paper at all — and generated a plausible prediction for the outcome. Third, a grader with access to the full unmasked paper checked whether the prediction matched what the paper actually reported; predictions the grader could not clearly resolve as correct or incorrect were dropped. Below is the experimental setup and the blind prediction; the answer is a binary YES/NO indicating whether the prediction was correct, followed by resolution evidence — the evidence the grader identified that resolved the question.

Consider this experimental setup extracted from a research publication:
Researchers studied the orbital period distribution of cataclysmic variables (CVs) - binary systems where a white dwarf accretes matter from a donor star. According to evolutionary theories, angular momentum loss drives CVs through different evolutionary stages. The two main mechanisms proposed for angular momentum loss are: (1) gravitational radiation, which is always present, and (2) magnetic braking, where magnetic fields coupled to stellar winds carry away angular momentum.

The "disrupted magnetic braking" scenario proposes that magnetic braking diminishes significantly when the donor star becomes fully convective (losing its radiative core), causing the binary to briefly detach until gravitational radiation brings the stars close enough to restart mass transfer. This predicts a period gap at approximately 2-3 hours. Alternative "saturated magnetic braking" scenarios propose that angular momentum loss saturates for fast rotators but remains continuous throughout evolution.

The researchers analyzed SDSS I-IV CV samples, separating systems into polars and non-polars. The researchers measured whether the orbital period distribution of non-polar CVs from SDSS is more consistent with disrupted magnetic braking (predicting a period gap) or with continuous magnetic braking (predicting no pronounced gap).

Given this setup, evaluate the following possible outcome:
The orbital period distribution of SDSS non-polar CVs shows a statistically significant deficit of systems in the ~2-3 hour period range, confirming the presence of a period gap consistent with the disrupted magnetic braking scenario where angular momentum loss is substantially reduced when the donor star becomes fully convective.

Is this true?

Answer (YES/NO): YES